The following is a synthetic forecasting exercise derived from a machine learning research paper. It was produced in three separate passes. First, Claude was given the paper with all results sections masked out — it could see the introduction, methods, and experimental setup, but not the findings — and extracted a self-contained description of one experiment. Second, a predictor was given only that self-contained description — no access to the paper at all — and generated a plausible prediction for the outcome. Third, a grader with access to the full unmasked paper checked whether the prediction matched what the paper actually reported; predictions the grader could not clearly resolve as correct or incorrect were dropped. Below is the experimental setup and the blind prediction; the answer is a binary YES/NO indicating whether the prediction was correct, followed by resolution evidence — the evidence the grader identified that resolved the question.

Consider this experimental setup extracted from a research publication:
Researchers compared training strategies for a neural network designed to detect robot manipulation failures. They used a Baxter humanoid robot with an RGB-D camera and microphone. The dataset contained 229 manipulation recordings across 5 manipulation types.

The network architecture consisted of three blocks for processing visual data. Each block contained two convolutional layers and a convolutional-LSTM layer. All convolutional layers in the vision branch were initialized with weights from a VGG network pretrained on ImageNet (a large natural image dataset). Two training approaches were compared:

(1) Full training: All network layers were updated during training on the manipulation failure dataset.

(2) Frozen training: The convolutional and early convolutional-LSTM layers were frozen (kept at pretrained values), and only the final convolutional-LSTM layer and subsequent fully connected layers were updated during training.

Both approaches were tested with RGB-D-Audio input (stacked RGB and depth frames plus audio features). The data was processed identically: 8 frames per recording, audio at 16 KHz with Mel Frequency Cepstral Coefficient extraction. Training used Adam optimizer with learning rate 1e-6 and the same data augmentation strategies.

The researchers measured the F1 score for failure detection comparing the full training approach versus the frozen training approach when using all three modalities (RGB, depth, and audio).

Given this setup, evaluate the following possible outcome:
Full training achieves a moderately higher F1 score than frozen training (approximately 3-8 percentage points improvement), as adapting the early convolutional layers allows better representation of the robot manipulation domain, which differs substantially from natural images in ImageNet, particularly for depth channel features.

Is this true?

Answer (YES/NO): NO